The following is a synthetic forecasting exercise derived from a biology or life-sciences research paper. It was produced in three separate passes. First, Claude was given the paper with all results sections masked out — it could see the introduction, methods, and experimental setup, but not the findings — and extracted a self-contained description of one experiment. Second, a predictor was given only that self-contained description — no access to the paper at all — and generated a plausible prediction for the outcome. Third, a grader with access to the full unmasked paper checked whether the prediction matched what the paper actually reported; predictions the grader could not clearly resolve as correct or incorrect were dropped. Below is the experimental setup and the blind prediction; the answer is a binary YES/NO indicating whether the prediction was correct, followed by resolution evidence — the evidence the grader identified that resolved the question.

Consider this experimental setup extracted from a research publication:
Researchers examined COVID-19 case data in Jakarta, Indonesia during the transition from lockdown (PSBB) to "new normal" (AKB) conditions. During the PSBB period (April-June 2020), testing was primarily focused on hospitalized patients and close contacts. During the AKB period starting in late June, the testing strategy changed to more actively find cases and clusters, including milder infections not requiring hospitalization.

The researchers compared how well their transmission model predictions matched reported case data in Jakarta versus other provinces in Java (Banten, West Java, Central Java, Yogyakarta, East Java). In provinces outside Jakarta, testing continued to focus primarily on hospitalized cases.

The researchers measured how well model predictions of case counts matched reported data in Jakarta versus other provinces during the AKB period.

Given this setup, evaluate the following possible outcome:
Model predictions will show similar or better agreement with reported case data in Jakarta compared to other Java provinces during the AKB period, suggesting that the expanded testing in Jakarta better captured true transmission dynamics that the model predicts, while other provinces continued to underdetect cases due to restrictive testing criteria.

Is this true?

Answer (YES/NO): NO